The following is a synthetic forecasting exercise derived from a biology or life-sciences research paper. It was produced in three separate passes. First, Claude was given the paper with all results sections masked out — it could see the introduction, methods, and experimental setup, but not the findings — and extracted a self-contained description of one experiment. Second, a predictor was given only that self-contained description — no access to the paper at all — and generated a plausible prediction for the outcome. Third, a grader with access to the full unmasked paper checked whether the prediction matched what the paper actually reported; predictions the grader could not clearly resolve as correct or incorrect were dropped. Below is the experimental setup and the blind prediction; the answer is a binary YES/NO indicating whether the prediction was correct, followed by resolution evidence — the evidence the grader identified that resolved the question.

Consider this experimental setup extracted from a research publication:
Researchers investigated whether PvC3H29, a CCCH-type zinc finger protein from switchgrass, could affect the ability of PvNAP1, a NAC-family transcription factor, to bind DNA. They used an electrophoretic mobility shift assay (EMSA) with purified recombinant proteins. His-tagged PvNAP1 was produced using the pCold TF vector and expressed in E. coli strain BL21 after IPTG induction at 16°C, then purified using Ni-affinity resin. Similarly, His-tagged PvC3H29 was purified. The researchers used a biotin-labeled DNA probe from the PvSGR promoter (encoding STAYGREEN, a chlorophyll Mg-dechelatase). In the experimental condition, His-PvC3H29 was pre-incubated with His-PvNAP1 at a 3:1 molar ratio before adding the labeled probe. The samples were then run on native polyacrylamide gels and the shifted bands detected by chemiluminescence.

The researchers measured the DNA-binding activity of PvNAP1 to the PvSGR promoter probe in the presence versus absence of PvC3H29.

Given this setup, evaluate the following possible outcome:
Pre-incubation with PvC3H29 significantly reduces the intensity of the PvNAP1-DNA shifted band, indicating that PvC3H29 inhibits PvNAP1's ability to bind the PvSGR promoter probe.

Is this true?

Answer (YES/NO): YES